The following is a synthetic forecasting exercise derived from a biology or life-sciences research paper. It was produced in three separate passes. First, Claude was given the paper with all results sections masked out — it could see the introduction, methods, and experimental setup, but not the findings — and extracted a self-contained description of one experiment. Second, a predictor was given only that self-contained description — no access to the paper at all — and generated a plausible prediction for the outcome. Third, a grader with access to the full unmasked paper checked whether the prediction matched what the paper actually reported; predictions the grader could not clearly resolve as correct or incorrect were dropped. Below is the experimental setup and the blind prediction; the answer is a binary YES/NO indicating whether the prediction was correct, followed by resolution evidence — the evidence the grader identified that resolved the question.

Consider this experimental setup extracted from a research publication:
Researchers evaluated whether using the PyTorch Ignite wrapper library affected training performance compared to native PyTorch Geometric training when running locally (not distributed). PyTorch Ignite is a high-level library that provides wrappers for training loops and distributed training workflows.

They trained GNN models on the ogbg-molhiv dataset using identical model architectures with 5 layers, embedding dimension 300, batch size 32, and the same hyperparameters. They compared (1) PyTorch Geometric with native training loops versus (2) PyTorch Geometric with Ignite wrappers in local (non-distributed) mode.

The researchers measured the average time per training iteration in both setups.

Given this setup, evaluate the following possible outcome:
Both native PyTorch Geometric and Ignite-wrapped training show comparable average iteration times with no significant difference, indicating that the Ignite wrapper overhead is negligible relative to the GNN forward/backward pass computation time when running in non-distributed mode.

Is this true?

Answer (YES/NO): YES